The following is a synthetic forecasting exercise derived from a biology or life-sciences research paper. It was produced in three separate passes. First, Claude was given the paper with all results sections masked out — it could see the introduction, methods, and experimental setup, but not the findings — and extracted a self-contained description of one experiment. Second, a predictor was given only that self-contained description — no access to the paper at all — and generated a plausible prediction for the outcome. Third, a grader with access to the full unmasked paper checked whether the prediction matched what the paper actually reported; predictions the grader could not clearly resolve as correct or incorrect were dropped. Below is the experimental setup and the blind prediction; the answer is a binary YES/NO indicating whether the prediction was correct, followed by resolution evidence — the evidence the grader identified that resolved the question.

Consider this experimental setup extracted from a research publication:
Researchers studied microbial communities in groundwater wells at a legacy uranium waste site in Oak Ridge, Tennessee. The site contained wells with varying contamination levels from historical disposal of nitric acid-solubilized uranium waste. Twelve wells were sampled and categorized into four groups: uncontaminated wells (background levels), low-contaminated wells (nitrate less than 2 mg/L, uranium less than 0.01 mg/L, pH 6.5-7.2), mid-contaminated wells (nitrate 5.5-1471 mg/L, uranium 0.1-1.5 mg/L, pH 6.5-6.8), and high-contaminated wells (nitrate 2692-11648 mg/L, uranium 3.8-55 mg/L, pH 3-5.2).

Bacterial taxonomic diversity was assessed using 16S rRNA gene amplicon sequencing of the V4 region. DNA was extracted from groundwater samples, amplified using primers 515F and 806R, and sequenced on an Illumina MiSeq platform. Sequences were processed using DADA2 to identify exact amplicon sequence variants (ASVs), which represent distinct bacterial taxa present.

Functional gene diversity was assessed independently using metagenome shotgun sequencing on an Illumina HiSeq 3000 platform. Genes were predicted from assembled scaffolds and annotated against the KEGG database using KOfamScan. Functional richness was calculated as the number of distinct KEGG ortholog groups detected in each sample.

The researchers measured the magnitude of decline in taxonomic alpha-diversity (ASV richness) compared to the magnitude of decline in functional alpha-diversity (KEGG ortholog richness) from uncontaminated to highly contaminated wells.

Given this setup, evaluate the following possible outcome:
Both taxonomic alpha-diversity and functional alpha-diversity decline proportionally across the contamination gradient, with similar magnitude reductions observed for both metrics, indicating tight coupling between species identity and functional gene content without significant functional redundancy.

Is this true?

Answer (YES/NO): NO